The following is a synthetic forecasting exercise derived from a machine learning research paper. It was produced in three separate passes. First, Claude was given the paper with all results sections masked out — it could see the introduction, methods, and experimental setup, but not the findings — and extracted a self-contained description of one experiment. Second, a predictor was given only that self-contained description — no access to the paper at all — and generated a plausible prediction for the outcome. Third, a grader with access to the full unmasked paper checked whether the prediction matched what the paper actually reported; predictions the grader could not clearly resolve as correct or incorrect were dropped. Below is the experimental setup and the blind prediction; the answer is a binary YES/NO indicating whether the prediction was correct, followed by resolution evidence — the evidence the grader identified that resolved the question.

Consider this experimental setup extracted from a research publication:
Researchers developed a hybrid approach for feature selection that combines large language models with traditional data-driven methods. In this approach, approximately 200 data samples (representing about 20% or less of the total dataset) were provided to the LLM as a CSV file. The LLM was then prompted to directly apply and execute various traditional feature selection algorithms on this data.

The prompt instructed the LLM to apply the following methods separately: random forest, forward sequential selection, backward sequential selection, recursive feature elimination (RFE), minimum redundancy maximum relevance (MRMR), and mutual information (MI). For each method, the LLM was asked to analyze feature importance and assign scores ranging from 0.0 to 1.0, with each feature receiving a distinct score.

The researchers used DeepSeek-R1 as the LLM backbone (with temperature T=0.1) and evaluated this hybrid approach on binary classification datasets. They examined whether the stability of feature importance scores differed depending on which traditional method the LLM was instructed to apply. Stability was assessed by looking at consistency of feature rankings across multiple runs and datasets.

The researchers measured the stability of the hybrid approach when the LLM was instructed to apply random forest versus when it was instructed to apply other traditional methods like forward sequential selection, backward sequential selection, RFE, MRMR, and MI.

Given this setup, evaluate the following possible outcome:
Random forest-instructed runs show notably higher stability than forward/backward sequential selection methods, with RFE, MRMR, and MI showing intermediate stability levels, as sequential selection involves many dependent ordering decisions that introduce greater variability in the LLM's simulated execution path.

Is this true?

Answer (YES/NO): NO